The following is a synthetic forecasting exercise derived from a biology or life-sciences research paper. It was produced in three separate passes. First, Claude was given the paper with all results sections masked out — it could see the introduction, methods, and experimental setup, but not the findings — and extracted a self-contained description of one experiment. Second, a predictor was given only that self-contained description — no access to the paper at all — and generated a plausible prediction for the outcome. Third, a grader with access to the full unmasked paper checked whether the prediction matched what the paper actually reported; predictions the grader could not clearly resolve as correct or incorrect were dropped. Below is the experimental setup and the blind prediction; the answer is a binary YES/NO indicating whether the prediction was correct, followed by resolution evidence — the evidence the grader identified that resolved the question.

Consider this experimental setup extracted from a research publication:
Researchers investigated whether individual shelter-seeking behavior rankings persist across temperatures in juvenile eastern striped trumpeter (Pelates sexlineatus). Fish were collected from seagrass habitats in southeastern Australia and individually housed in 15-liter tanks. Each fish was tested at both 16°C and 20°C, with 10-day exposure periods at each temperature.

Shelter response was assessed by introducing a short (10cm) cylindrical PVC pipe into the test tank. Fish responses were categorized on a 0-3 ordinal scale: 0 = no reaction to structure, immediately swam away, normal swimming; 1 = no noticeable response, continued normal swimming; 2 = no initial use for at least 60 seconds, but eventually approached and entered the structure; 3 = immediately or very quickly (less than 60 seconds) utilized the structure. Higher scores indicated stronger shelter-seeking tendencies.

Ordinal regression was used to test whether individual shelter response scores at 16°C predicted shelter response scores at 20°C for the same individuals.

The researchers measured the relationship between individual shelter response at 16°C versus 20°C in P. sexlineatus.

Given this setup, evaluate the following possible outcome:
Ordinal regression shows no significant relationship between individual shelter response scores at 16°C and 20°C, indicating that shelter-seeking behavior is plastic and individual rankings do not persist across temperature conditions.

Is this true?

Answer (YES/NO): NO